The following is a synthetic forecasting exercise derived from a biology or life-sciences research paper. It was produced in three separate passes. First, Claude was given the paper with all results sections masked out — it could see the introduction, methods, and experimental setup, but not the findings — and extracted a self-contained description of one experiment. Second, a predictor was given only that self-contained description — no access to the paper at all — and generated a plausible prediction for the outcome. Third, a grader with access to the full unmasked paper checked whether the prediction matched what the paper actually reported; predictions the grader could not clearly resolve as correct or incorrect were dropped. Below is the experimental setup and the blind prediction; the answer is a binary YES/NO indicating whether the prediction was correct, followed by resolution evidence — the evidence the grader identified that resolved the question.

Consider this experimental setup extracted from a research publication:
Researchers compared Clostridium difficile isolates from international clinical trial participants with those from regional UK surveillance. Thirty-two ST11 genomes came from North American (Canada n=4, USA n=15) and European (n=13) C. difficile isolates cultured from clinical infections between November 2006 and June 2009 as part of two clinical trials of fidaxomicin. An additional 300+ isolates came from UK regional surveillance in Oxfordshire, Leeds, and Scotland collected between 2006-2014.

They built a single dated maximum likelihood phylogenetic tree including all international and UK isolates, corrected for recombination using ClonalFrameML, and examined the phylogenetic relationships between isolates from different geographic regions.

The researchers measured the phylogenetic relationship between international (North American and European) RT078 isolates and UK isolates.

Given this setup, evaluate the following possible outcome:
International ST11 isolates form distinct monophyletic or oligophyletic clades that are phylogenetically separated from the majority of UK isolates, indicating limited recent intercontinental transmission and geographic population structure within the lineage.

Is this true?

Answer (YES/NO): NO